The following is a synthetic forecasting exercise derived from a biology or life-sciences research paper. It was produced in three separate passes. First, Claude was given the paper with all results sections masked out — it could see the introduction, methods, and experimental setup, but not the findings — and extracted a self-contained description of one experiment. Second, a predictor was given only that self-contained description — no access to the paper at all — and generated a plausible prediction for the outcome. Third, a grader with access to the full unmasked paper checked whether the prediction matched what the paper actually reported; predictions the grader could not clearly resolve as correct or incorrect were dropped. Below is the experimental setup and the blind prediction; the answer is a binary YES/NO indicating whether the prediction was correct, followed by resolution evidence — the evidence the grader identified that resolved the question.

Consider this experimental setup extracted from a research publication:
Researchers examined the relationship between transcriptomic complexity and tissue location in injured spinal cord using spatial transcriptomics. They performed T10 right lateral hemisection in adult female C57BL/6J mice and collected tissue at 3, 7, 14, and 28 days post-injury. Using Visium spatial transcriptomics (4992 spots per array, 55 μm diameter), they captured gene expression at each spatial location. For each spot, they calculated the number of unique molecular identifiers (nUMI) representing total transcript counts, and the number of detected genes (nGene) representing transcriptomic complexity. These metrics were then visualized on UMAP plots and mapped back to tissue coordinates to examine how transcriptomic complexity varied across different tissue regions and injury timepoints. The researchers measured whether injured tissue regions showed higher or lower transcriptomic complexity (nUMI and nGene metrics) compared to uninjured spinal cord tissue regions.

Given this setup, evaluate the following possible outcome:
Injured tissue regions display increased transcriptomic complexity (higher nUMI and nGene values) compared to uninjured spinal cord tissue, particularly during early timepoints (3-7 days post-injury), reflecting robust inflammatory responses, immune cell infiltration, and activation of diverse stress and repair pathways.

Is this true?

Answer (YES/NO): YES